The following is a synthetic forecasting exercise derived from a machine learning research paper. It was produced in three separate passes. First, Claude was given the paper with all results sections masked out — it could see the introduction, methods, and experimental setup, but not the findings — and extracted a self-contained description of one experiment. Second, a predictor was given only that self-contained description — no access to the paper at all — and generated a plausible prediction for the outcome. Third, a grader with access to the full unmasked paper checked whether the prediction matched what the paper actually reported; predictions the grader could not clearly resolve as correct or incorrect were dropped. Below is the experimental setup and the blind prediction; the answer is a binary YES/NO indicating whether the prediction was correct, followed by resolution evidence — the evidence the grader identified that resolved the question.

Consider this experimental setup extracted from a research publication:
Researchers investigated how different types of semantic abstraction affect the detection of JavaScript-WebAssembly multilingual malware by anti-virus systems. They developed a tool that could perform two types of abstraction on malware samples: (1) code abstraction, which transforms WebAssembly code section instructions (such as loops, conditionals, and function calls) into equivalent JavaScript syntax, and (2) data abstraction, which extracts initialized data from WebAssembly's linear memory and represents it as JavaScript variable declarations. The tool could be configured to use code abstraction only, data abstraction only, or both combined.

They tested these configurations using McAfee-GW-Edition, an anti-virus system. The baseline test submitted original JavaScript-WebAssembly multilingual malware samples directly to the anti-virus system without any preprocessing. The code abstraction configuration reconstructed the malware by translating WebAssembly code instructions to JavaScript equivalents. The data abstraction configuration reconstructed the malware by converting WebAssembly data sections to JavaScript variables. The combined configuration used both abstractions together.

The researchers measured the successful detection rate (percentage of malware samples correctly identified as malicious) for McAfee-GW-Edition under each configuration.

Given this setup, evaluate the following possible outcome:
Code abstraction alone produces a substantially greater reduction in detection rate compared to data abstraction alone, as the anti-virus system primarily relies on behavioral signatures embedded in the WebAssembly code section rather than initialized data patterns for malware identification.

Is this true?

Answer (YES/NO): NO